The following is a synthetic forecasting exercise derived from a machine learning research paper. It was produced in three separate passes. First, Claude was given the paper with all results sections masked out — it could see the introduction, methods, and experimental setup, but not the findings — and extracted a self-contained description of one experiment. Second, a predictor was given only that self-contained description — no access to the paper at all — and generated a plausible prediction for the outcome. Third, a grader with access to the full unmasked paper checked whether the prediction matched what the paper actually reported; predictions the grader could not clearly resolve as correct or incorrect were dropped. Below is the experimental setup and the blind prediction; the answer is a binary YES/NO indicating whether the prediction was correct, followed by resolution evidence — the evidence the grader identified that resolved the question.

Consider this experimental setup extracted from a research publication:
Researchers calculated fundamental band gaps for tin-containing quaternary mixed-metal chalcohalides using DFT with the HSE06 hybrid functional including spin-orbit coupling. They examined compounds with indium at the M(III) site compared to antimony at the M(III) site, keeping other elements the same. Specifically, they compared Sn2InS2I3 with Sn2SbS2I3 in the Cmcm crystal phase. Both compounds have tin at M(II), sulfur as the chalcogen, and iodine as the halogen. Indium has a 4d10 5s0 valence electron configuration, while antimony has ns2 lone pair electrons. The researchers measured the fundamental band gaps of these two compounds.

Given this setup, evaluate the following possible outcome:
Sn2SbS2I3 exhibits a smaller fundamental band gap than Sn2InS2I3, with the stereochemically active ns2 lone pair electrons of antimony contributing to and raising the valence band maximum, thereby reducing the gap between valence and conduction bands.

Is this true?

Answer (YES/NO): YES